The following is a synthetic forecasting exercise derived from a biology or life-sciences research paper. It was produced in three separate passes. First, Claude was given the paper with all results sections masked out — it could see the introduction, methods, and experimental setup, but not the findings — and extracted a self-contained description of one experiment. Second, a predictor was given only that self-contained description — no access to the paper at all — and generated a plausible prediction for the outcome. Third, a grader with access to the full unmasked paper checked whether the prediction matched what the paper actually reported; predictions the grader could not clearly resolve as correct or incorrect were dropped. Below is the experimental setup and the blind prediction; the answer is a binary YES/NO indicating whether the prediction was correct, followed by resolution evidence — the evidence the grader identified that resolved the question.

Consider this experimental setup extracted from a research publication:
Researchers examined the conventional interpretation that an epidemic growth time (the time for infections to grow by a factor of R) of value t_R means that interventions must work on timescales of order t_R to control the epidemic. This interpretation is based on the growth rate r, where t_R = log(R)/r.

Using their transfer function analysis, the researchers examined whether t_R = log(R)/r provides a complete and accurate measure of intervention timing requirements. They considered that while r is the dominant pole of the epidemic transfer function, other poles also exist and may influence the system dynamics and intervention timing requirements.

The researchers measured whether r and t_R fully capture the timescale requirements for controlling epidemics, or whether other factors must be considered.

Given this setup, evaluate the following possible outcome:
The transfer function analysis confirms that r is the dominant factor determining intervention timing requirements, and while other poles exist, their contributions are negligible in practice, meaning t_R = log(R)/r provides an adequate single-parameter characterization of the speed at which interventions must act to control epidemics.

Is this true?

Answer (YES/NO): NO